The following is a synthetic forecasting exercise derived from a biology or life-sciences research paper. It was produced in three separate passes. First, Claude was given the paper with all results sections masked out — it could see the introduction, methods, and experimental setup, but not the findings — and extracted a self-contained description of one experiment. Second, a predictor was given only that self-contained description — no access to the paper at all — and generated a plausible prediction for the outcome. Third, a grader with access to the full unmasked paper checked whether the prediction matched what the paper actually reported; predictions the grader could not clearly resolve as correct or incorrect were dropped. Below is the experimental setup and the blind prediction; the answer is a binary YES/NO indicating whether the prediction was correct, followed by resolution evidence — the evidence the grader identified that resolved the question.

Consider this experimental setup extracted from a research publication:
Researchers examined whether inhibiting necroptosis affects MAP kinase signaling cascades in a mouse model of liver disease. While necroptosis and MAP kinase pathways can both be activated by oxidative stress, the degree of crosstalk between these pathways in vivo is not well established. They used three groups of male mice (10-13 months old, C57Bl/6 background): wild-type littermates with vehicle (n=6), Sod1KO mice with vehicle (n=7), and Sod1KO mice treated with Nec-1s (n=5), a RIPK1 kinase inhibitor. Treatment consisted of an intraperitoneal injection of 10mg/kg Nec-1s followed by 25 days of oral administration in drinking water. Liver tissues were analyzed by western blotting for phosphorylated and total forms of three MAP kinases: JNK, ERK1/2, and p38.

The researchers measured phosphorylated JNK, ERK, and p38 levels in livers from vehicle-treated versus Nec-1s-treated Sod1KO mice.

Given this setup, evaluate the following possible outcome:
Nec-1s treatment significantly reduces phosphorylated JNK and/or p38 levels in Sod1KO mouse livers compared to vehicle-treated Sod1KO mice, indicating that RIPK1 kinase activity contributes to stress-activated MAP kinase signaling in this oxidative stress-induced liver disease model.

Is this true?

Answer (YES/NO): NO